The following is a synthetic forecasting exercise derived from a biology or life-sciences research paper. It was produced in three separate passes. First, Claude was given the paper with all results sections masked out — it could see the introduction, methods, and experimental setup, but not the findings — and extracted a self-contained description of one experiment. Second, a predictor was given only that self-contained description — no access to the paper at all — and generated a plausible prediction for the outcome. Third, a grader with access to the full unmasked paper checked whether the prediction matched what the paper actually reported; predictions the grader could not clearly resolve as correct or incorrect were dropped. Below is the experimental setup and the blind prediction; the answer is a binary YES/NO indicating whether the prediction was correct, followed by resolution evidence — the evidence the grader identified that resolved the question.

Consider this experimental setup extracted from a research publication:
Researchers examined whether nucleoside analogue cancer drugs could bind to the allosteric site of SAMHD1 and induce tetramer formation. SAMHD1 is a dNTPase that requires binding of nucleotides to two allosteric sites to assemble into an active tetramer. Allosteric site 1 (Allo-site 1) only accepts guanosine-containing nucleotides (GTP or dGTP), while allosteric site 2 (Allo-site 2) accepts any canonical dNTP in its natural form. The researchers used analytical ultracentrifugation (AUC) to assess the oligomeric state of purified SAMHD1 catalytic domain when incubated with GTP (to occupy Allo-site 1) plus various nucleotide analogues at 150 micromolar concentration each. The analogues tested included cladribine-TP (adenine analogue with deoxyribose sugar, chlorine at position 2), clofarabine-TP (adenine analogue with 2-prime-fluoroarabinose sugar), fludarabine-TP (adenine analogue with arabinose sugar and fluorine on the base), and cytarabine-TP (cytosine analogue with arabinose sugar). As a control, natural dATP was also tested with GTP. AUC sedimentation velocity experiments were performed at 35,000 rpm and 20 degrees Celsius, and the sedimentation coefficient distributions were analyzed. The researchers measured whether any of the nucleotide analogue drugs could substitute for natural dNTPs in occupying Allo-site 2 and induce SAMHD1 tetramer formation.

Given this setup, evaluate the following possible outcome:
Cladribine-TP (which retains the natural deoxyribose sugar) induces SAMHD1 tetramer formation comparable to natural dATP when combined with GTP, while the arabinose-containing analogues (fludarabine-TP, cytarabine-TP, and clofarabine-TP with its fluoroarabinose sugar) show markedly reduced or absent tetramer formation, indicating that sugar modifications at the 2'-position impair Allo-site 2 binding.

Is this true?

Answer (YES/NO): YES